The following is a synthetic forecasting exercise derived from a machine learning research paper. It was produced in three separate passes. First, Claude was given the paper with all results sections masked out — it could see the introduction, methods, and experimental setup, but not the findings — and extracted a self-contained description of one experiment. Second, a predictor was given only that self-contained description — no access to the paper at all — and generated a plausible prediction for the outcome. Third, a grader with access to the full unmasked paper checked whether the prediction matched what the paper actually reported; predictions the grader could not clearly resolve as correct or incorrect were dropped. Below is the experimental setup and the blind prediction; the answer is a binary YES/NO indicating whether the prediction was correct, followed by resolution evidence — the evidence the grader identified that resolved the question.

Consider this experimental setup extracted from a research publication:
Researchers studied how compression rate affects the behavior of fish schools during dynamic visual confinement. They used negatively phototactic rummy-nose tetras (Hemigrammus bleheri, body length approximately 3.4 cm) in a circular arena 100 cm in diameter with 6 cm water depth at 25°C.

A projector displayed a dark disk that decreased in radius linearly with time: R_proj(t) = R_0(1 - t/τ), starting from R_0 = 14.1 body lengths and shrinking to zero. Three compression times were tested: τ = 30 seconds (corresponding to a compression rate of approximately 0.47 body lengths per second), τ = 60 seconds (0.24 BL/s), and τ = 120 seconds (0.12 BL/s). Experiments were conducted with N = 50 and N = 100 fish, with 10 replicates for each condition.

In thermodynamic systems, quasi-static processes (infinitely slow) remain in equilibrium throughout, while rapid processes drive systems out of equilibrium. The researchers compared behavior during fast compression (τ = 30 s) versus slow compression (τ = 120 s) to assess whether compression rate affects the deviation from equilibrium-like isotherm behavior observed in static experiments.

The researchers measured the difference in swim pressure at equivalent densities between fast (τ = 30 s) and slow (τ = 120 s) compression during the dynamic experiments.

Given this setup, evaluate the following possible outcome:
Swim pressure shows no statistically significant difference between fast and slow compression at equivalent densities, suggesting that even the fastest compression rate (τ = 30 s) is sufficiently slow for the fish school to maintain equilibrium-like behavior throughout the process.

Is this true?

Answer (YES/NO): NO